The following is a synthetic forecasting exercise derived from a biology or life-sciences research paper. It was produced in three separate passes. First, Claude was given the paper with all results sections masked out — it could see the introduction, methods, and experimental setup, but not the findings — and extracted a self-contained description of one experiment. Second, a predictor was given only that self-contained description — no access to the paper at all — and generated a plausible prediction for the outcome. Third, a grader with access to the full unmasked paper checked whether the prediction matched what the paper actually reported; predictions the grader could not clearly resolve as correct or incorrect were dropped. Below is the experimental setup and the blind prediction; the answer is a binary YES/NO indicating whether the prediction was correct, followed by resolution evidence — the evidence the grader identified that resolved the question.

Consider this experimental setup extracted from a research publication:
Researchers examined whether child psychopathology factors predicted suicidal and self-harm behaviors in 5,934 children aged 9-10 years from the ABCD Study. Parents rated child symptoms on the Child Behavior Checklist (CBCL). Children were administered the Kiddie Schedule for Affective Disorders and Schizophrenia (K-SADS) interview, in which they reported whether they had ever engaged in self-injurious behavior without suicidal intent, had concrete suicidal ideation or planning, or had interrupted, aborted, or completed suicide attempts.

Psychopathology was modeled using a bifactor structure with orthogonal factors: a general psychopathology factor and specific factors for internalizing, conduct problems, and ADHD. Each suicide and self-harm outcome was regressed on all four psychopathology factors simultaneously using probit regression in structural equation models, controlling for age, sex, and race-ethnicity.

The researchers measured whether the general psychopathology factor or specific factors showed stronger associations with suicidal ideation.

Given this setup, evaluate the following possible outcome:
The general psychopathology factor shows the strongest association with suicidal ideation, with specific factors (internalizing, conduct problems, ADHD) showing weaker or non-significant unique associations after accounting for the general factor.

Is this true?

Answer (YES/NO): YES